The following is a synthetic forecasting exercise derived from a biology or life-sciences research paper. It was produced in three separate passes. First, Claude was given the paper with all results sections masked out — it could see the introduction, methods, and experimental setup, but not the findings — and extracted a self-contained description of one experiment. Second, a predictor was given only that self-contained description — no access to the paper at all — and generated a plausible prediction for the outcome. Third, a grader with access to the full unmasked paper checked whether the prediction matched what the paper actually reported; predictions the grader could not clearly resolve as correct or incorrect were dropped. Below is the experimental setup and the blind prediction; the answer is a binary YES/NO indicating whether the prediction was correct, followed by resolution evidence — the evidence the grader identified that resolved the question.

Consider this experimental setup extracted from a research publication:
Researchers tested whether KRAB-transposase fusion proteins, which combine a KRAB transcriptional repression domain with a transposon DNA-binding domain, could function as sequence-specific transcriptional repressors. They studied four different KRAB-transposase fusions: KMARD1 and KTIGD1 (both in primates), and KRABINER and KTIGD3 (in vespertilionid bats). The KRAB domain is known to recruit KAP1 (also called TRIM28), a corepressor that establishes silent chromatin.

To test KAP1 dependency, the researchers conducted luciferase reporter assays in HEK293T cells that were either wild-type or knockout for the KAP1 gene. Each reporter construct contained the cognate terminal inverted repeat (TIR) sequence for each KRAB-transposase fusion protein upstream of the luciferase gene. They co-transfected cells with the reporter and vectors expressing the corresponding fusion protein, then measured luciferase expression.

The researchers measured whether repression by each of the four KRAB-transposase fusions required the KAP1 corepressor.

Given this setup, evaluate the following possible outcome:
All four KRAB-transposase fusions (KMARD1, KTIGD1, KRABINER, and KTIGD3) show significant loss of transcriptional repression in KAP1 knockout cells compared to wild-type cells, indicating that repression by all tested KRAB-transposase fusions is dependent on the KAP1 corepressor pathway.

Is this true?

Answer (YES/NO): NO